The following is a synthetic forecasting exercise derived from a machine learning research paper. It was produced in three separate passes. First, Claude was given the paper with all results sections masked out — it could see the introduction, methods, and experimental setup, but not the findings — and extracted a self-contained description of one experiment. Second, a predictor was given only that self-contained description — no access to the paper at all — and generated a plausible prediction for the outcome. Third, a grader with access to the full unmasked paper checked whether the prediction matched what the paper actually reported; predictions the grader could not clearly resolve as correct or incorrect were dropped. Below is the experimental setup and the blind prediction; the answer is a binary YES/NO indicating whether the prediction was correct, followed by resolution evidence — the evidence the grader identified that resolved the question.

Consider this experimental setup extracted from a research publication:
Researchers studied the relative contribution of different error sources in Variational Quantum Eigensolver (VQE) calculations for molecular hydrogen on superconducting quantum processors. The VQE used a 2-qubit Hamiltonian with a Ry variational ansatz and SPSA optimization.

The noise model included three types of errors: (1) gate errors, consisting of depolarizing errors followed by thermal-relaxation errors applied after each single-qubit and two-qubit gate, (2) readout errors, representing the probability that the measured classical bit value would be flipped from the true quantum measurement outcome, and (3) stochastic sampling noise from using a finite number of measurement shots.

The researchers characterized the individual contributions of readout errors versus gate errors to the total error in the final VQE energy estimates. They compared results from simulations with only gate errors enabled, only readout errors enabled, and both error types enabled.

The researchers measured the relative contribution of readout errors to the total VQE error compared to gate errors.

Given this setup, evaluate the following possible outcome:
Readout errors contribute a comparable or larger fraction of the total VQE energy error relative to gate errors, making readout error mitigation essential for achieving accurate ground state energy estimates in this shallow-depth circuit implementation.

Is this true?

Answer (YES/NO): YES